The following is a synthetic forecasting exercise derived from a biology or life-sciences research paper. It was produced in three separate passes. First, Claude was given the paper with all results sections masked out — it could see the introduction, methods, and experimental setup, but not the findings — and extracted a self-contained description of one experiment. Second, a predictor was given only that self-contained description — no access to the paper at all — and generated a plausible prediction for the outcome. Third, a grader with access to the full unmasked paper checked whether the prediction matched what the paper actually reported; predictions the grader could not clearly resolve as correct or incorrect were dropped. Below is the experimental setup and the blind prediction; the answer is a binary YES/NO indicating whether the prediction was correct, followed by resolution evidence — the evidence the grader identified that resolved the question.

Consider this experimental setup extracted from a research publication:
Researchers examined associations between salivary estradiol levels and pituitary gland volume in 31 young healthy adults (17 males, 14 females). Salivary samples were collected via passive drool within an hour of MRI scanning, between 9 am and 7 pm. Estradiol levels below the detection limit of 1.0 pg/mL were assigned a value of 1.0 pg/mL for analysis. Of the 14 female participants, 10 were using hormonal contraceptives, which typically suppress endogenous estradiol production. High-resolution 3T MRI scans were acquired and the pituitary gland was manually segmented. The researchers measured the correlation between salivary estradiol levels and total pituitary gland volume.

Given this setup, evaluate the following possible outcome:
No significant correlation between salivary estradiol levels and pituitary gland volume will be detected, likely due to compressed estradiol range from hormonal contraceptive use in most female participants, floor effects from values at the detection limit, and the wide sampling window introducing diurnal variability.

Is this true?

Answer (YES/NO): YES